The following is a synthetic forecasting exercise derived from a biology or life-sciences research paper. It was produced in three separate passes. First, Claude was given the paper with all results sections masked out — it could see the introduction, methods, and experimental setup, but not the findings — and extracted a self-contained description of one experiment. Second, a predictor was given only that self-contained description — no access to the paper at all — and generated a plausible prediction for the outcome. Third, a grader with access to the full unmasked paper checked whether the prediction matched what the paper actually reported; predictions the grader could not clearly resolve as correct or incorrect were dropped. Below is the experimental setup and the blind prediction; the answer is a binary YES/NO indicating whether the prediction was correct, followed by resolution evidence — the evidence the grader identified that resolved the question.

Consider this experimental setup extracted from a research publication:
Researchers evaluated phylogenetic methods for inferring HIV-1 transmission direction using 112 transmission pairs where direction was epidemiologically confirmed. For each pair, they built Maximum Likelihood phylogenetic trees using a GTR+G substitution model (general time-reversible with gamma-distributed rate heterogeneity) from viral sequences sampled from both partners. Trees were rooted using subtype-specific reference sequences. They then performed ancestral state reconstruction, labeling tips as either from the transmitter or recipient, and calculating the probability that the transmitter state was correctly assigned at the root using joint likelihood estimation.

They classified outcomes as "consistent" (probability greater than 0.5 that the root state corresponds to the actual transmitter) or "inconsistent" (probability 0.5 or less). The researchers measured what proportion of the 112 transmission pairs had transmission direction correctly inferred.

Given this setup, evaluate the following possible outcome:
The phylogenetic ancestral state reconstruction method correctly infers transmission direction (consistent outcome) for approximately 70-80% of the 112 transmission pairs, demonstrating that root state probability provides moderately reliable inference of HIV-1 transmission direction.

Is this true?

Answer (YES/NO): NO